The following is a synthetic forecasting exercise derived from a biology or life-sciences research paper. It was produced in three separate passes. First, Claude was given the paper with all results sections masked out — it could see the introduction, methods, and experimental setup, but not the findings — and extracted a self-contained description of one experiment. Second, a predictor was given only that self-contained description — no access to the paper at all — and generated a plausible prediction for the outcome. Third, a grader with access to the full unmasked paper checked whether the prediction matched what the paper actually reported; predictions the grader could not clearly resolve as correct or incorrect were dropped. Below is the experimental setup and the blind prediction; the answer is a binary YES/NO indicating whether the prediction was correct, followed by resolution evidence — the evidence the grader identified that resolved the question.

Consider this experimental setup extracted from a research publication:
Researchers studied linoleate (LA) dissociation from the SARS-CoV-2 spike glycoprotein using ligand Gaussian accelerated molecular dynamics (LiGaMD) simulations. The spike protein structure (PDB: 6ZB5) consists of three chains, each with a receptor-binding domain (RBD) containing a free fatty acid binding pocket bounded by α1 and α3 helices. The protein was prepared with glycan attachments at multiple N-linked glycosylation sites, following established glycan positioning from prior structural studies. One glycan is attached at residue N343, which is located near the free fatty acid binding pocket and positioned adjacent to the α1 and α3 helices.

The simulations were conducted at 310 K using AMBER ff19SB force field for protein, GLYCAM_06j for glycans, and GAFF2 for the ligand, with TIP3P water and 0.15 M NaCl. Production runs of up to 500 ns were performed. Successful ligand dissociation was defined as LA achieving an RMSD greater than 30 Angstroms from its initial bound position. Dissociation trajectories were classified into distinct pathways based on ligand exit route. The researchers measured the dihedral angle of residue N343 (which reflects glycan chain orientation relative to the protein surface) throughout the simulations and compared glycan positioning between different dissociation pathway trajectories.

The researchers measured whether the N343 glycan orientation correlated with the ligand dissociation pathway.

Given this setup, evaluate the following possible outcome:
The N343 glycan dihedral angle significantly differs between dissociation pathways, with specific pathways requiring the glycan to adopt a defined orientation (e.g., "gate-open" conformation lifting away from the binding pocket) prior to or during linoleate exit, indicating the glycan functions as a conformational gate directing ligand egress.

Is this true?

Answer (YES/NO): YES